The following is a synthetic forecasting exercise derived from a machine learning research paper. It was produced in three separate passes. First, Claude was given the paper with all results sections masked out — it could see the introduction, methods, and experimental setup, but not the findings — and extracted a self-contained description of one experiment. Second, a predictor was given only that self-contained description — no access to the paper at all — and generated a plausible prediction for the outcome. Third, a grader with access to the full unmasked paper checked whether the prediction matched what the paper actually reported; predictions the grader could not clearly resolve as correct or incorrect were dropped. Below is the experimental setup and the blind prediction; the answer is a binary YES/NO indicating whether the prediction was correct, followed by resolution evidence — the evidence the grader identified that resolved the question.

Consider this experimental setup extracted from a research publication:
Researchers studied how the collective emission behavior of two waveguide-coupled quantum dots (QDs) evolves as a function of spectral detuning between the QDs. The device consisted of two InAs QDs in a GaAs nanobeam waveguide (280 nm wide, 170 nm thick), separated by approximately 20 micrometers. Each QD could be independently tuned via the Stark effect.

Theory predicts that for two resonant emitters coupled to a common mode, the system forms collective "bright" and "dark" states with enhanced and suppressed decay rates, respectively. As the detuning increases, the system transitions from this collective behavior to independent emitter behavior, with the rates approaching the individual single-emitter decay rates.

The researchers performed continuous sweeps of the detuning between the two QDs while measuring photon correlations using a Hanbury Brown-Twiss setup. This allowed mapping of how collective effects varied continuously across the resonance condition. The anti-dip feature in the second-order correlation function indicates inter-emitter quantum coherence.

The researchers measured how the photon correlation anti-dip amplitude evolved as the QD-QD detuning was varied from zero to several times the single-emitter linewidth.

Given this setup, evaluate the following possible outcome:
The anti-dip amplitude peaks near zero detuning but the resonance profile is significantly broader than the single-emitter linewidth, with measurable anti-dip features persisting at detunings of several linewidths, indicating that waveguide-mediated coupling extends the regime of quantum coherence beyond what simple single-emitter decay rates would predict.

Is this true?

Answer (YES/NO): YES